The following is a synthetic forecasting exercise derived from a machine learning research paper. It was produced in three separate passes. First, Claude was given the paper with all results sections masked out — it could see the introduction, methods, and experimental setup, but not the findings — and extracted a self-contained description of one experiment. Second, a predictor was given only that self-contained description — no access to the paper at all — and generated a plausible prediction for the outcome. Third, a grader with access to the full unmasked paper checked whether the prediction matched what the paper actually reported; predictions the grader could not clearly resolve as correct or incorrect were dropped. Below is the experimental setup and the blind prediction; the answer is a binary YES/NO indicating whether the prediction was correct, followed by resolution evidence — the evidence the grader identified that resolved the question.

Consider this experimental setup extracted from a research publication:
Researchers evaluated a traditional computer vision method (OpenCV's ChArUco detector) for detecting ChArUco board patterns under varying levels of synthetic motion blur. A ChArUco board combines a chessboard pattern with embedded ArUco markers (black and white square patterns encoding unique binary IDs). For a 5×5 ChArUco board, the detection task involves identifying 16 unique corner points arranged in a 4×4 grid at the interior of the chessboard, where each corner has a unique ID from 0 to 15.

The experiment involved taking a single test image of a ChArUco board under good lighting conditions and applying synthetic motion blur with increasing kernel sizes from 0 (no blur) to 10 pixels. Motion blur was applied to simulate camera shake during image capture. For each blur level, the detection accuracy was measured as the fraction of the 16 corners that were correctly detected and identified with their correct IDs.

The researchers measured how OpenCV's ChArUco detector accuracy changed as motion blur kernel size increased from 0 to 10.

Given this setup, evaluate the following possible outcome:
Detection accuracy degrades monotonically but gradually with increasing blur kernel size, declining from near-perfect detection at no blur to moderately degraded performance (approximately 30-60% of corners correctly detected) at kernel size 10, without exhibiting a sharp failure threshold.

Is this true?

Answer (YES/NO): NO